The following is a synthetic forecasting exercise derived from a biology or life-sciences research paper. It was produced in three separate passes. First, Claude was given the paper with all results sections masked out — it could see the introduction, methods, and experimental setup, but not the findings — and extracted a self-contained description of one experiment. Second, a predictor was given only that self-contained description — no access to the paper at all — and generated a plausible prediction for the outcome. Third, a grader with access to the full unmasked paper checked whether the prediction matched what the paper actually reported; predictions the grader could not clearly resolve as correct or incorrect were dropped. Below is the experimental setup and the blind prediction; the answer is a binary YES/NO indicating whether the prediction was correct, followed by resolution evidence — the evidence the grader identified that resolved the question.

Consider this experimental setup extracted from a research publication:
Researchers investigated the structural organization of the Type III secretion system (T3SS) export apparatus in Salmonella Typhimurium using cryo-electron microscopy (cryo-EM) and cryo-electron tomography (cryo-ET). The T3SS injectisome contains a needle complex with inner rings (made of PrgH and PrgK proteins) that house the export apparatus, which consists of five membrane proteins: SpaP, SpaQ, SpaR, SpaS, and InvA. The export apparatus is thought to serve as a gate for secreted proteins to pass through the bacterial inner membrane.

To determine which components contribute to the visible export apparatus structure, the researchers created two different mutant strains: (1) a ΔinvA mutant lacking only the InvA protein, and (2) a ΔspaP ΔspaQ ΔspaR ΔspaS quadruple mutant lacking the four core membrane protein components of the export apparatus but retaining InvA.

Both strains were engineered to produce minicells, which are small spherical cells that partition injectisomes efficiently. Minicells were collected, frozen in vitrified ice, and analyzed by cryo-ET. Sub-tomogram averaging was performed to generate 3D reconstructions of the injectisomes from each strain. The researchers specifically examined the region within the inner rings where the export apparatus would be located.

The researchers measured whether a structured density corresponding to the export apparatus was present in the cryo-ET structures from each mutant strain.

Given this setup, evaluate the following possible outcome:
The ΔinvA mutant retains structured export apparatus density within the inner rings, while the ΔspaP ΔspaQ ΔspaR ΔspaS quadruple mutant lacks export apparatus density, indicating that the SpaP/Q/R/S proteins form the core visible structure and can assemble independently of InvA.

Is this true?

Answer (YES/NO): YES